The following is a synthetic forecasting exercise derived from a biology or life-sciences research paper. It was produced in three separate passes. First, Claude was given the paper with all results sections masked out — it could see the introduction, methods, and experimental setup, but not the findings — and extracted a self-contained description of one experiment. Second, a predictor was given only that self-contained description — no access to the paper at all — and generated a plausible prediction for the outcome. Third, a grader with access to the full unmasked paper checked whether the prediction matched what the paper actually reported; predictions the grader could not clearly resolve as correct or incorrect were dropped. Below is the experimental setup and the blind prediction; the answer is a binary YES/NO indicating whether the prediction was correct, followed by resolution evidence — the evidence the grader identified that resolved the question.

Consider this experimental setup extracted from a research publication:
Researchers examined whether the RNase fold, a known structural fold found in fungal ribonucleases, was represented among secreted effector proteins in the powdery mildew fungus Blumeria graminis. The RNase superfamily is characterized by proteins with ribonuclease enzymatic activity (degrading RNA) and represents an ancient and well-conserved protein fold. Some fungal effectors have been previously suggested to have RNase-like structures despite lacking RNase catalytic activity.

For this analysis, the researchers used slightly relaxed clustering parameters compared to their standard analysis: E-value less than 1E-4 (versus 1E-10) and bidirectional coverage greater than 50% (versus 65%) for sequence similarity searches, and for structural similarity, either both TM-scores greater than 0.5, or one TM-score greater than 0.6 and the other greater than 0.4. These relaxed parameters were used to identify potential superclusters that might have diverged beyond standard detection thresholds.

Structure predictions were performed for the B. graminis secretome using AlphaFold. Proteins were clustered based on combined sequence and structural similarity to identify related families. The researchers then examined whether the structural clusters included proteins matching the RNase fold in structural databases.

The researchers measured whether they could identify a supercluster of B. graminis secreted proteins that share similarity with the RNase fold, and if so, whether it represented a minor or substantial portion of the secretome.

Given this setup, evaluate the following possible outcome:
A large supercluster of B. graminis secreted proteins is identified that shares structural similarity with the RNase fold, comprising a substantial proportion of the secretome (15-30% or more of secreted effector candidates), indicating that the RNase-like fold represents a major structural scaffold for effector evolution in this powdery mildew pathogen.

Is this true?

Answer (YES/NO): YES